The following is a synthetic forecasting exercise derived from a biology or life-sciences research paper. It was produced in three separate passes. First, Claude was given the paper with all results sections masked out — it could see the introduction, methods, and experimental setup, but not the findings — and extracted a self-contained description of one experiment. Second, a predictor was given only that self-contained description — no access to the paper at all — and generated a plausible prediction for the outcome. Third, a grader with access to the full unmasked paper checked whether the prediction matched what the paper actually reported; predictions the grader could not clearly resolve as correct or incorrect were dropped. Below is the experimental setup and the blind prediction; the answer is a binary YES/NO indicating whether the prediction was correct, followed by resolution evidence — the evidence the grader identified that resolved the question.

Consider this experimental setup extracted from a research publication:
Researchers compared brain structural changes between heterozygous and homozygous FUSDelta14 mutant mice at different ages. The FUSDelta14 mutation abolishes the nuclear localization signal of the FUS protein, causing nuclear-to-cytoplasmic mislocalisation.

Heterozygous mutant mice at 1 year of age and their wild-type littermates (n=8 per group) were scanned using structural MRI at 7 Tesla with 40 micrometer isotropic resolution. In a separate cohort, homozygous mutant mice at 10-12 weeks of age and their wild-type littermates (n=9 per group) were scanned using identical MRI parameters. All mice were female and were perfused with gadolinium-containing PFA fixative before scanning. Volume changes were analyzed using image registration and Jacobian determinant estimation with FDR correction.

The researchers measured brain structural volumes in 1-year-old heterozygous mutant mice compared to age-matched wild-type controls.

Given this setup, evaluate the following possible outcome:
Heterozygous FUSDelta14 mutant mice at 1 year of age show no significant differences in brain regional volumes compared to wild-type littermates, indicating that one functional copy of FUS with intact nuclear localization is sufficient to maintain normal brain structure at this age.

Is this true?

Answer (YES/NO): NO